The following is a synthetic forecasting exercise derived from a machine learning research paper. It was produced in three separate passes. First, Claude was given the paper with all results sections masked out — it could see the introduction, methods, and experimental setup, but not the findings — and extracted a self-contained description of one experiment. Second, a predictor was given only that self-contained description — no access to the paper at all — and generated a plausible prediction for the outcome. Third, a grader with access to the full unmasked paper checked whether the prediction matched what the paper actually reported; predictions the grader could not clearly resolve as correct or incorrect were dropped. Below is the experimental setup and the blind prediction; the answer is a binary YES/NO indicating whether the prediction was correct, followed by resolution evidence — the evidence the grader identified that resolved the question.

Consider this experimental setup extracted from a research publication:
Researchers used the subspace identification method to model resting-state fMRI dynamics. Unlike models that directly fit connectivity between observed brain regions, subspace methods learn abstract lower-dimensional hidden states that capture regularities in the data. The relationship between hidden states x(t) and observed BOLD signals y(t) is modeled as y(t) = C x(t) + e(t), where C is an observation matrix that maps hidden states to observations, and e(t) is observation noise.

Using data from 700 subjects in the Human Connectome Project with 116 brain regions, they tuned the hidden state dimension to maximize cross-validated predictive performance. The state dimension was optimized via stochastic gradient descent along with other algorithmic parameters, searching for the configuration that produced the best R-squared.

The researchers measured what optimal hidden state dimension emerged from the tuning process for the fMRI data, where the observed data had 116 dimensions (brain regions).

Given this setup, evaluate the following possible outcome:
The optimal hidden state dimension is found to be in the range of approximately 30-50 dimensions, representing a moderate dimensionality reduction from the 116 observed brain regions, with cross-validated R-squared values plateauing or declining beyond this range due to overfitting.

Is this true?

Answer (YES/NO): NO